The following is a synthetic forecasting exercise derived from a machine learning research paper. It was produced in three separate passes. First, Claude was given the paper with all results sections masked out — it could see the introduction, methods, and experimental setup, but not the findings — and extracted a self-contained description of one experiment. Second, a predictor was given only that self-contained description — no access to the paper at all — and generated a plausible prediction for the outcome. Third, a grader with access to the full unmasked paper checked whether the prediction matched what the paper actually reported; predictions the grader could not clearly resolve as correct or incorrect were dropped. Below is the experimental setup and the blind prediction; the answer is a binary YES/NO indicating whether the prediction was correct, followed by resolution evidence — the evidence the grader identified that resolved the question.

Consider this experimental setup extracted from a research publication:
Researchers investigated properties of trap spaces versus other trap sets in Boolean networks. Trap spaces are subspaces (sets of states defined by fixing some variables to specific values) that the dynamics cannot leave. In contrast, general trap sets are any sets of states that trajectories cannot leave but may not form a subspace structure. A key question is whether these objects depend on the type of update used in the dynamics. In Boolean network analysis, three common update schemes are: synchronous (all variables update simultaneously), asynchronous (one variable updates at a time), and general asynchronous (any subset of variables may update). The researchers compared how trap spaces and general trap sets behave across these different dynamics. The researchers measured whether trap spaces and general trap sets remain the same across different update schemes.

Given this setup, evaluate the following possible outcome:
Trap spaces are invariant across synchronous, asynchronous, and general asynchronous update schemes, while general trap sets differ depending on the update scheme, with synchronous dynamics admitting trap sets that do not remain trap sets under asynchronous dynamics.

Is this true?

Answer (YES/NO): NO